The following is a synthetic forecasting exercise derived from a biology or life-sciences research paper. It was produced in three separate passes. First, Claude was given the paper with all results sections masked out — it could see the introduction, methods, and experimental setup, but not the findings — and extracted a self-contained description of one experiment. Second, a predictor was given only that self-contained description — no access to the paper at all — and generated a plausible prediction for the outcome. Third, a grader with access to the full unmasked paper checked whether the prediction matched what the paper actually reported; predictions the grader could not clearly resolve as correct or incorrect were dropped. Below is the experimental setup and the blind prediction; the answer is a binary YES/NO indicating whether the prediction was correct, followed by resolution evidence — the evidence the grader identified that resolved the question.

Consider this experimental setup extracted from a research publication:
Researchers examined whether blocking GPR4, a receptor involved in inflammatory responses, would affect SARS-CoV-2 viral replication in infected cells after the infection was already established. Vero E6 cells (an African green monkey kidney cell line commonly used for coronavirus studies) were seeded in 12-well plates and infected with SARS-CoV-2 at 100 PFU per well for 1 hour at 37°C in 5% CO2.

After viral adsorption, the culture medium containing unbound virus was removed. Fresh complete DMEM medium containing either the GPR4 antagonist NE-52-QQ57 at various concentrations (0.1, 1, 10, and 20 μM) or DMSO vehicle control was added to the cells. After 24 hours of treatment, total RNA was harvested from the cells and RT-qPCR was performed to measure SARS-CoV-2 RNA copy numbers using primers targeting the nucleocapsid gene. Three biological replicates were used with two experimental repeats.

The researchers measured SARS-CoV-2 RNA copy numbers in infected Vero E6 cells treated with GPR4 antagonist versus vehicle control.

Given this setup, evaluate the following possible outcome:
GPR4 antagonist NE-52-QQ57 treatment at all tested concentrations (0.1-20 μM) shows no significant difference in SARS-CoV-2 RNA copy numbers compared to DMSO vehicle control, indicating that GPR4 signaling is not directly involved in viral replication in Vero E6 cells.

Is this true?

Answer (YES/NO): NO